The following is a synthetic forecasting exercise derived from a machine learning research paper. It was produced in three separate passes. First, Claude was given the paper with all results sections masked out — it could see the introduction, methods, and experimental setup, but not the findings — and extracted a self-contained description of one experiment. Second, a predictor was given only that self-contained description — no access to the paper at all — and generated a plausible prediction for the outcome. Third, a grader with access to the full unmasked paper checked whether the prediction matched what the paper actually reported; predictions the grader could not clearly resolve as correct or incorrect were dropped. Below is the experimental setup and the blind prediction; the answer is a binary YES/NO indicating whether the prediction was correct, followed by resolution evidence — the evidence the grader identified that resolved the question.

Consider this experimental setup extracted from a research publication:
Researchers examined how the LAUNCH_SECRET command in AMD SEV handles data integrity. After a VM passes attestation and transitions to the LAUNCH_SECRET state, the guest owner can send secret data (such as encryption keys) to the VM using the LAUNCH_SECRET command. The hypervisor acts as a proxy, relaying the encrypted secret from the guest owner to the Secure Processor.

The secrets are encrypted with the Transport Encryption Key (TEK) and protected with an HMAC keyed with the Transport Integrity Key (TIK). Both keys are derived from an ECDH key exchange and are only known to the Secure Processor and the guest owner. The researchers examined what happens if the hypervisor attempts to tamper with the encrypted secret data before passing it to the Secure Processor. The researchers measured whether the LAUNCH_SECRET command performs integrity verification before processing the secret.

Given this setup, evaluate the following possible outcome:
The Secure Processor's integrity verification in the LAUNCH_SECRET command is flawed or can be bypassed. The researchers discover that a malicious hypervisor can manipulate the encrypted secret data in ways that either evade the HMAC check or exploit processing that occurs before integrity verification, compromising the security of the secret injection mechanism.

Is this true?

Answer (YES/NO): NO